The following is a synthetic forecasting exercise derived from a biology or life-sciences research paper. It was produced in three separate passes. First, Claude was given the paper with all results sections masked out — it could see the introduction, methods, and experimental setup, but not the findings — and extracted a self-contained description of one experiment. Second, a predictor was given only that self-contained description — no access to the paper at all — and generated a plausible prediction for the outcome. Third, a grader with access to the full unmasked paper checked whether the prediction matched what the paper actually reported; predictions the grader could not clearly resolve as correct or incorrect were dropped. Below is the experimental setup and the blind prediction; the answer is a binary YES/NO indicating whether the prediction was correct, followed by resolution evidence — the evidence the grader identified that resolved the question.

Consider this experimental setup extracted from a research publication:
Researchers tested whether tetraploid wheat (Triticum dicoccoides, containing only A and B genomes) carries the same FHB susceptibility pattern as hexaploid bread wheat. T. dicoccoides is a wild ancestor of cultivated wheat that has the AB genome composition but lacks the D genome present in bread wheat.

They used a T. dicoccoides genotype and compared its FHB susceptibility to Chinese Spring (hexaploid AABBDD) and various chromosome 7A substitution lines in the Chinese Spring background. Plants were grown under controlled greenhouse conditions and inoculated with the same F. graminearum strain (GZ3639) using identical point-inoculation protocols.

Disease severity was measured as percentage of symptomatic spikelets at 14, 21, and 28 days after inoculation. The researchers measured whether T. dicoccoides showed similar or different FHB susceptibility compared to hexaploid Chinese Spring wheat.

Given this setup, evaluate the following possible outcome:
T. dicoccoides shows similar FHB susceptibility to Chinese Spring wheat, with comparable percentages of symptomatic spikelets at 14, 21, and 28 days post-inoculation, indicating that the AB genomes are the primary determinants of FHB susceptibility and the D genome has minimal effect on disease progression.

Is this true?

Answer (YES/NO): NO